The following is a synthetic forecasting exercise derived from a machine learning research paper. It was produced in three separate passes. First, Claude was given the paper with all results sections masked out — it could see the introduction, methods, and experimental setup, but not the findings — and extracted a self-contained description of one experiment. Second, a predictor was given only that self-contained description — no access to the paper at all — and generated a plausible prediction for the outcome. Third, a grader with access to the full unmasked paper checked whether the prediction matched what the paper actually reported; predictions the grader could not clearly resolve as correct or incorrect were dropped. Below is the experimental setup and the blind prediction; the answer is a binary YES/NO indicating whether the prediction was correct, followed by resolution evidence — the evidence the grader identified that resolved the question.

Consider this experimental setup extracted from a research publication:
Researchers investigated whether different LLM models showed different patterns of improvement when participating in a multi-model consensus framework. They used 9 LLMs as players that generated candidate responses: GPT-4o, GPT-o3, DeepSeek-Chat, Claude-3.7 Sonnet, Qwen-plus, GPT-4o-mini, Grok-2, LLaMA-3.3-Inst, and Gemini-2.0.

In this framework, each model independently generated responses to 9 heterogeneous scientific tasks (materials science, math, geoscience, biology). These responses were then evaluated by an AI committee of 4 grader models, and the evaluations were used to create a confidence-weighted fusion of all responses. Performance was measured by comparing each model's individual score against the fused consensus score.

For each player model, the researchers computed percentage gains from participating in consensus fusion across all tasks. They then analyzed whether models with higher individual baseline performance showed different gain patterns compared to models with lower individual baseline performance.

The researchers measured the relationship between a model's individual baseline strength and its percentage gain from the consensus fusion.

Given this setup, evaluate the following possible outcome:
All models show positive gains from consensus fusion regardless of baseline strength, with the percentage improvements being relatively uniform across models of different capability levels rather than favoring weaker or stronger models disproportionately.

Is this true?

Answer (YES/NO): NO